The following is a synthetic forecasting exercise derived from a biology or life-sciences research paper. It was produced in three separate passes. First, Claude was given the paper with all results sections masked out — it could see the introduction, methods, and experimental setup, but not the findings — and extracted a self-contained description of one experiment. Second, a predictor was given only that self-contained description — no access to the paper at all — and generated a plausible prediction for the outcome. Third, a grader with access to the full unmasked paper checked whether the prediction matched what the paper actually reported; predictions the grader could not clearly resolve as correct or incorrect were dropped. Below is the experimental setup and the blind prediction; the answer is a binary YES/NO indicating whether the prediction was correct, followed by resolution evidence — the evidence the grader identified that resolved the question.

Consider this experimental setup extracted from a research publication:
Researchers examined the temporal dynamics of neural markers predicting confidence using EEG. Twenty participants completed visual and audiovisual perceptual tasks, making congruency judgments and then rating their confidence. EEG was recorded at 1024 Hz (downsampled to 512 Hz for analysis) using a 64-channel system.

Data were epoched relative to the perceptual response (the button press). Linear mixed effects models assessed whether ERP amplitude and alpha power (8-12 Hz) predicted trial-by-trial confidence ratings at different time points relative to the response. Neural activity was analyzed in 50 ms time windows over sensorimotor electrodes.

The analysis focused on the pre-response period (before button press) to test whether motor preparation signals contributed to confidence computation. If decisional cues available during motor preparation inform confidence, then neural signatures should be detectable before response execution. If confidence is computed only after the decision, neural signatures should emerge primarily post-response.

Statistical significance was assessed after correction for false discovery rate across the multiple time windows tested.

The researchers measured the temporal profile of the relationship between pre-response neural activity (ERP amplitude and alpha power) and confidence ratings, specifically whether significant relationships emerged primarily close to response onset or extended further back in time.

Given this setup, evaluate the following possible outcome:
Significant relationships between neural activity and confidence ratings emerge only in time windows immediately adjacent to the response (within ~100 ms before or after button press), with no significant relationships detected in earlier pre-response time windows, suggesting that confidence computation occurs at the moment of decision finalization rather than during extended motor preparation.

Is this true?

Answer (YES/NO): NO